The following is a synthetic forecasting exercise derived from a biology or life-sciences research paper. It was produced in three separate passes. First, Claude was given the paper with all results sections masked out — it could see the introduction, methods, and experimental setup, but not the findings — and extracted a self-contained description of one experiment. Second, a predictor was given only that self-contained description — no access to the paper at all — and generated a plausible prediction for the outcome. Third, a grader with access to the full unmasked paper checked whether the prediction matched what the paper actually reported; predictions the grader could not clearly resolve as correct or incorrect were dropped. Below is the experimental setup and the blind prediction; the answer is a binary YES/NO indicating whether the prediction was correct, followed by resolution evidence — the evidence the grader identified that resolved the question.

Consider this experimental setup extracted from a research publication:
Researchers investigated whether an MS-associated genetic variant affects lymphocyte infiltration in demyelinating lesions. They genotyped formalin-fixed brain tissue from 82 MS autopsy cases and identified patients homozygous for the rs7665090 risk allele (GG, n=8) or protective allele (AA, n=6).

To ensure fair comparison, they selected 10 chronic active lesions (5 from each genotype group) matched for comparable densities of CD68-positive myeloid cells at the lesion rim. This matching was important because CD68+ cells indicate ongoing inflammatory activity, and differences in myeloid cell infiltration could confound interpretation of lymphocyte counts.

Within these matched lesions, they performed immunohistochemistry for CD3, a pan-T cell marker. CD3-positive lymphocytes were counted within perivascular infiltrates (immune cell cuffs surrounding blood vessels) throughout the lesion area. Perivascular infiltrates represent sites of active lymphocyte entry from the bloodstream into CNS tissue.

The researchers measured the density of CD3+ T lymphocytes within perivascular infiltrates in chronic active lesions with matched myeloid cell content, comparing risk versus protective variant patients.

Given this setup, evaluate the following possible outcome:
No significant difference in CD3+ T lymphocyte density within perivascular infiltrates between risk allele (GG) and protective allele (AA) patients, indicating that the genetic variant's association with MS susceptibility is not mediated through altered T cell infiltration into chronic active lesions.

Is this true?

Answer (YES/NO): NO